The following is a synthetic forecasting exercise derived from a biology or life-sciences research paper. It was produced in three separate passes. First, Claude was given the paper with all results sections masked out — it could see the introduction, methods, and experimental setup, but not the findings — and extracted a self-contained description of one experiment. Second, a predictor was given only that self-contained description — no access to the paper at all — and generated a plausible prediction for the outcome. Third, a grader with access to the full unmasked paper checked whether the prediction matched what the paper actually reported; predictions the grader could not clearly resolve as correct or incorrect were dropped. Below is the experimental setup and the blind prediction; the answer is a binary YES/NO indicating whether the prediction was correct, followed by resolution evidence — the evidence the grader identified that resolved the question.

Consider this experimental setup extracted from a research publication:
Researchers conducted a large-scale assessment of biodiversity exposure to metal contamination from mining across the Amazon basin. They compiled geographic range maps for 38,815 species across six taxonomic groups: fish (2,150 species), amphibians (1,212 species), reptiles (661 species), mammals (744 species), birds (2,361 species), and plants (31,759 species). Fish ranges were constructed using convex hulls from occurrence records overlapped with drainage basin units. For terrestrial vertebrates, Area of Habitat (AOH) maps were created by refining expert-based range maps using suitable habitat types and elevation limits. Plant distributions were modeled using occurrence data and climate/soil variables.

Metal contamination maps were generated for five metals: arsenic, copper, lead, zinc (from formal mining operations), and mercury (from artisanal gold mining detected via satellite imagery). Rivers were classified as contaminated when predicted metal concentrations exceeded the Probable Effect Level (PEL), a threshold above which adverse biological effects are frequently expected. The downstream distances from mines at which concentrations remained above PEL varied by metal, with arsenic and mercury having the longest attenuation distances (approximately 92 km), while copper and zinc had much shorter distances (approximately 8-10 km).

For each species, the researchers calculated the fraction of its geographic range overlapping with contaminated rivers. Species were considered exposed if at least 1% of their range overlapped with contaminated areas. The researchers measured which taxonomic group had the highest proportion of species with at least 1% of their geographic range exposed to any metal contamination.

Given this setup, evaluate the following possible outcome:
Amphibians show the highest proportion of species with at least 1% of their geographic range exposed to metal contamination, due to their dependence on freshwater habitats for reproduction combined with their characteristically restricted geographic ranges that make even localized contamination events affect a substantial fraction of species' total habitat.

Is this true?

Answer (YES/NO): NO